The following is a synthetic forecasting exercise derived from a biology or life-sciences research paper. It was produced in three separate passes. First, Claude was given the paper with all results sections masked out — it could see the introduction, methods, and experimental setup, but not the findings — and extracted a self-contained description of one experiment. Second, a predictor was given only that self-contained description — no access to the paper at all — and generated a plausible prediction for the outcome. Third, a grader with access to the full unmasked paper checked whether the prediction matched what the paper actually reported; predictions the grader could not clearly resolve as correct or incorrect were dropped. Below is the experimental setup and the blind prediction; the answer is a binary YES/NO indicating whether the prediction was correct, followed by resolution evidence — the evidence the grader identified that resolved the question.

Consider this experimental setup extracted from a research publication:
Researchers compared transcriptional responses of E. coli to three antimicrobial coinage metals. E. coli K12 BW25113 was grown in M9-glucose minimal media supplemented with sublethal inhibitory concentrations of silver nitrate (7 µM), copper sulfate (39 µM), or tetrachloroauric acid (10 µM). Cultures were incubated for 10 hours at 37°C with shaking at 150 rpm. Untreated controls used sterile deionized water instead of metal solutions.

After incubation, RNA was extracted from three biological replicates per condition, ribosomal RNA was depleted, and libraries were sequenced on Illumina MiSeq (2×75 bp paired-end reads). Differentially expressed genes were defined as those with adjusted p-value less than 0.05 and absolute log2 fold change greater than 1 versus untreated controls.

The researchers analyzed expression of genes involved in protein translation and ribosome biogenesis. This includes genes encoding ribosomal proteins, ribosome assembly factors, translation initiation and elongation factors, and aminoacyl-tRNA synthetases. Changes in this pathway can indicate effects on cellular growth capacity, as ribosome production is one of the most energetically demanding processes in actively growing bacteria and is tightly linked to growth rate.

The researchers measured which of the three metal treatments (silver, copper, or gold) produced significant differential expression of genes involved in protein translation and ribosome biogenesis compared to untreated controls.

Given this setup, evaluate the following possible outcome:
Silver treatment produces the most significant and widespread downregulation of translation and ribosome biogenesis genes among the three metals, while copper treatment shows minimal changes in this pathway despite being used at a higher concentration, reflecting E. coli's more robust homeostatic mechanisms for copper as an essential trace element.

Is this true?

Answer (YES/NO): NO